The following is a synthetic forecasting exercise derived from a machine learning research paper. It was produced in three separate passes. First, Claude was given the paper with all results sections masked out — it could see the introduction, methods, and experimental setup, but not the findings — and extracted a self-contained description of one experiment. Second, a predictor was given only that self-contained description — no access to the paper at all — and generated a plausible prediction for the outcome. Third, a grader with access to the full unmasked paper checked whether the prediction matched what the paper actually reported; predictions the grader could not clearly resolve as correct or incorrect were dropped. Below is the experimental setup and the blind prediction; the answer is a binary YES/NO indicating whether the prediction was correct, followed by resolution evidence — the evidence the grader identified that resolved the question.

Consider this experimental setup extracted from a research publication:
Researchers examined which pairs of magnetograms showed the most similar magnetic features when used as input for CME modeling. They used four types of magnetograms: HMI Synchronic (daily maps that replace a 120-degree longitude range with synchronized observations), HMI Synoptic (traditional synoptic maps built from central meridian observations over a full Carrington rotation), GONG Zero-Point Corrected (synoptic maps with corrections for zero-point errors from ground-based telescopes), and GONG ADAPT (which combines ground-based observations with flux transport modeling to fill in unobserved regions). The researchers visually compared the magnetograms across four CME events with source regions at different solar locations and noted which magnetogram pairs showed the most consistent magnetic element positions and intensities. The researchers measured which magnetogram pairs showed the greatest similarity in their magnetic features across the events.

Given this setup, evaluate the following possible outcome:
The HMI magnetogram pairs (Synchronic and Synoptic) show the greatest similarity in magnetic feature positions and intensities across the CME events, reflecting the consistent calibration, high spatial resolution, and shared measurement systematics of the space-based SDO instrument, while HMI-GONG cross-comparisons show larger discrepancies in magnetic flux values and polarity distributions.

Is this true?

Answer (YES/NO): NO